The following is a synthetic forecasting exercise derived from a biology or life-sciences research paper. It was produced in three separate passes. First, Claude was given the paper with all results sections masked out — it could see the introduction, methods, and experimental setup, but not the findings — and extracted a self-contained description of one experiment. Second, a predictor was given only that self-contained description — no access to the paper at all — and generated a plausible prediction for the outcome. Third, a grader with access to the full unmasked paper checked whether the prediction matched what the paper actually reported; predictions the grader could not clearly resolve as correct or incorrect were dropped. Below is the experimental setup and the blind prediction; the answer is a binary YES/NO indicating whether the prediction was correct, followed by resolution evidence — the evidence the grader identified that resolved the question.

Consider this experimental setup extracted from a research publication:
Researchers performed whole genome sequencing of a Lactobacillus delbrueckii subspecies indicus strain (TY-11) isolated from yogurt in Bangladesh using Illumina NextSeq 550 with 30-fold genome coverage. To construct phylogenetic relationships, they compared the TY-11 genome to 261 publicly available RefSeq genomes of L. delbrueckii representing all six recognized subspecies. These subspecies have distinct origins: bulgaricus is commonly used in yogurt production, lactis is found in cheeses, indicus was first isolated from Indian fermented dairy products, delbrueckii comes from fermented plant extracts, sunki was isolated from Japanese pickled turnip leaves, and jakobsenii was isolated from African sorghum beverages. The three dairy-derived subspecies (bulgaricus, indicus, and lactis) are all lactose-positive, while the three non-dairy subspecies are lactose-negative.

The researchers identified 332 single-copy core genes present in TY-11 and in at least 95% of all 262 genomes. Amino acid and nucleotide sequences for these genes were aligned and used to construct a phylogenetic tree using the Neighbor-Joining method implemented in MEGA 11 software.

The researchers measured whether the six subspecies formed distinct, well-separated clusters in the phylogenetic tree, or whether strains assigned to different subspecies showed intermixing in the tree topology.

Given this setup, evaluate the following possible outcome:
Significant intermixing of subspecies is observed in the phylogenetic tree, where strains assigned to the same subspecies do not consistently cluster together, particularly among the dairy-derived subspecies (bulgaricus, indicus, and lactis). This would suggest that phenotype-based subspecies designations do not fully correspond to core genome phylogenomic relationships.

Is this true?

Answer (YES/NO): NO